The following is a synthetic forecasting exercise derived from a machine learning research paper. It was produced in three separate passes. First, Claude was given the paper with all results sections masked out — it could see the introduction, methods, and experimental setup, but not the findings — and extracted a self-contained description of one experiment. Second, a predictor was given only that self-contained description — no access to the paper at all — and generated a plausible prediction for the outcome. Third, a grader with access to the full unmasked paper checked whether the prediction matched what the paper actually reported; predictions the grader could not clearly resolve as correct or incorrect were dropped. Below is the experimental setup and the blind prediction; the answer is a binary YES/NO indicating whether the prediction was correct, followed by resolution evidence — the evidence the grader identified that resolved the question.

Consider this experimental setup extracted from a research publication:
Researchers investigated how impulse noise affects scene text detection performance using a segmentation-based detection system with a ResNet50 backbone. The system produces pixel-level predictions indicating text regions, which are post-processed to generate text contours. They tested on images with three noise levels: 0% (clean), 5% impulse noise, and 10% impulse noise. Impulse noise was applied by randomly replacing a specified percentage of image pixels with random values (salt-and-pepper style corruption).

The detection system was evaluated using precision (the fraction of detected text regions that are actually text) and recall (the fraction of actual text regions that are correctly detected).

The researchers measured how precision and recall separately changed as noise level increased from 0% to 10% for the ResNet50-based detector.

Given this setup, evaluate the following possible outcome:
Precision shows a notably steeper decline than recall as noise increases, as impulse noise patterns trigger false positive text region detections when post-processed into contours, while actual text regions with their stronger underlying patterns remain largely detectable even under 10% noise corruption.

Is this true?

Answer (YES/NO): NO